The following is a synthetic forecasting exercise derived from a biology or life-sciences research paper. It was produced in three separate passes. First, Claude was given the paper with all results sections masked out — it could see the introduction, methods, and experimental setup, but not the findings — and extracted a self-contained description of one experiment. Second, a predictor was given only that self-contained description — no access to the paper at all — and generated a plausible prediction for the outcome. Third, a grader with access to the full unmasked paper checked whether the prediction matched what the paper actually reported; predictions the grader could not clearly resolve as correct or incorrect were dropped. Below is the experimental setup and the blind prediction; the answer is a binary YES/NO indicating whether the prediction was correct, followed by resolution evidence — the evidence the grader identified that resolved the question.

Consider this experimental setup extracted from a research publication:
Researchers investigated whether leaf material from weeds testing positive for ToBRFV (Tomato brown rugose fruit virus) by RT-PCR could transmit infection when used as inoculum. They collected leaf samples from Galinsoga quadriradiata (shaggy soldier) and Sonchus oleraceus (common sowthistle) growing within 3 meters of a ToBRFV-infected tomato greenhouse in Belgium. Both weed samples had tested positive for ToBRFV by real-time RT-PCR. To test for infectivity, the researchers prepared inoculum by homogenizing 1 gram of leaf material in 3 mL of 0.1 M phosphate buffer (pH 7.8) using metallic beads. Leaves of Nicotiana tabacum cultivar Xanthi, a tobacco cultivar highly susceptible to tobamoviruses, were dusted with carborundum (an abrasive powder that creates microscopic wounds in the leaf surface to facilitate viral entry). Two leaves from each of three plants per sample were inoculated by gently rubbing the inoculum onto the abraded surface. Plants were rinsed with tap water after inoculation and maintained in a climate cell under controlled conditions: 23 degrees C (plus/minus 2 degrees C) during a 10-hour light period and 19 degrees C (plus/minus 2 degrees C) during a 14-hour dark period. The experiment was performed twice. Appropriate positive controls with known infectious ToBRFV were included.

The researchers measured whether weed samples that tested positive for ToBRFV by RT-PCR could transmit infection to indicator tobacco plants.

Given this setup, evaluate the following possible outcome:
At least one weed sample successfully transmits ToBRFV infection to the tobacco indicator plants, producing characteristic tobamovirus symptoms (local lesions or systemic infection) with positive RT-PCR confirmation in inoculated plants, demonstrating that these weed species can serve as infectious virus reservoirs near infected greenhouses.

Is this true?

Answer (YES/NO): NO